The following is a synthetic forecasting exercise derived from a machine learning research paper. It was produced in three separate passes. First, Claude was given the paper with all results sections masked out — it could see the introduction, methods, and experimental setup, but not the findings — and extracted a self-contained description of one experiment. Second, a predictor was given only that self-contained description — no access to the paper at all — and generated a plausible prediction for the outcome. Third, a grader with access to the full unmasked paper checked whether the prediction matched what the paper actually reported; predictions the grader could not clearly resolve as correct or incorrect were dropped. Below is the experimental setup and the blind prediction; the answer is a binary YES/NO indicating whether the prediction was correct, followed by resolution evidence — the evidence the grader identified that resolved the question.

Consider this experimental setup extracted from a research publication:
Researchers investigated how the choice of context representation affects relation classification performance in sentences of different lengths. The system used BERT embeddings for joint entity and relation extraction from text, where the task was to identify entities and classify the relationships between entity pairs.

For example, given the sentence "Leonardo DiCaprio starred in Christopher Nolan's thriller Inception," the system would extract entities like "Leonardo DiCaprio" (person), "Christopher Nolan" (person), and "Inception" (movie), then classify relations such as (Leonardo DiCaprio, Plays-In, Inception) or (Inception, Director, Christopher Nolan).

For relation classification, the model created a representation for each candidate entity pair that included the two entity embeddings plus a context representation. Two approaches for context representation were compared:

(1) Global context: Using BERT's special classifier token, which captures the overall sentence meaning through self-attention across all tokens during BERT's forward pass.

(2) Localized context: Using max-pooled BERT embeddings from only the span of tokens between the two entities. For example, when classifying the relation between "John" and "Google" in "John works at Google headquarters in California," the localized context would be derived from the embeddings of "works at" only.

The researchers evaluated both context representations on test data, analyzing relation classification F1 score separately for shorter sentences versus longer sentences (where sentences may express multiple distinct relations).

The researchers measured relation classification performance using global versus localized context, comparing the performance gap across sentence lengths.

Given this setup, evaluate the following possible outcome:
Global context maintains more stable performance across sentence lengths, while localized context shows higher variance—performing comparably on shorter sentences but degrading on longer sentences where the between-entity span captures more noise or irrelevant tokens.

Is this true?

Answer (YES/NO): NO